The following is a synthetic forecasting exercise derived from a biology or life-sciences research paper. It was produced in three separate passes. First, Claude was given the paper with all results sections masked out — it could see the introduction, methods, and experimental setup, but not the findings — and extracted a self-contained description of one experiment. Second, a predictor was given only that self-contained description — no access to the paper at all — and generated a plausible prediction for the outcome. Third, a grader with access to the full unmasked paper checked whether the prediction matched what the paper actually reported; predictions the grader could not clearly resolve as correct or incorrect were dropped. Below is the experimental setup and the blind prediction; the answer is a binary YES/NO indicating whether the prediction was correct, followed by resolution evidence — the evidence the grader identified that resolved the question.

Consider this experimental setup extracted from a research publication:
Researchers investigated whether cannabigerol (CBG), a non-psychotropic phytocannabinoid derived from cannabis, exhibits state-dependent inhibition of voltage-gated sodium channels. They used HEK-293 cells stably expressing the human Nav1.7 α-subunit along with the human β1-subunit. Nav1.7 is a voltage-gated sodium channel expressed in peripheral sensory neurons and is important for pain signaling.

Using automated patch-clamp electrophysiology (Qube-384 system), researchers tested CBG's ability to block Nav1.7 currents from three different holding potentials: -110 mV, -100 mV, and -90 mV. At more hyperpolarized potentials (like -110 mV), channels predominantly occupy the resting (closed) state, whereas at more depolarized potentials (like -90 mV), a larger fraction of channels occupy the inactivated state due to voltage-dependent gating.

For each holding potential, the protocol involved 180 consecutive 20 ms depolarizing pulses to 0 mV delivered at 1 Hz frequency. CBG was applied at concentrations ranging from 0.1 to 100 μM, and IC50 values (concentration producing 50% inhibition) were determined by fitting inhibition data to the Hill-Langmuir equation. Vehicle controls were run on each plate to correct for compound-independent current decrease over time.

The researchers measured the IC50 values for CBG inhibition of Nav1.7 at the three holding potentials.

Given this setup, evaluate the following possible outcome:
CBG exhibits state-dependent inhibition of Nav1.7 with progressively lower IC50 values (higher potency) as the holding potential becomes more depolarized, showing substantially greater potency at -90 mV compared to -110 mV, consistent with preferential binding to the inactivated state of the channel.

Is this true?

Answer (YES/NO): YES